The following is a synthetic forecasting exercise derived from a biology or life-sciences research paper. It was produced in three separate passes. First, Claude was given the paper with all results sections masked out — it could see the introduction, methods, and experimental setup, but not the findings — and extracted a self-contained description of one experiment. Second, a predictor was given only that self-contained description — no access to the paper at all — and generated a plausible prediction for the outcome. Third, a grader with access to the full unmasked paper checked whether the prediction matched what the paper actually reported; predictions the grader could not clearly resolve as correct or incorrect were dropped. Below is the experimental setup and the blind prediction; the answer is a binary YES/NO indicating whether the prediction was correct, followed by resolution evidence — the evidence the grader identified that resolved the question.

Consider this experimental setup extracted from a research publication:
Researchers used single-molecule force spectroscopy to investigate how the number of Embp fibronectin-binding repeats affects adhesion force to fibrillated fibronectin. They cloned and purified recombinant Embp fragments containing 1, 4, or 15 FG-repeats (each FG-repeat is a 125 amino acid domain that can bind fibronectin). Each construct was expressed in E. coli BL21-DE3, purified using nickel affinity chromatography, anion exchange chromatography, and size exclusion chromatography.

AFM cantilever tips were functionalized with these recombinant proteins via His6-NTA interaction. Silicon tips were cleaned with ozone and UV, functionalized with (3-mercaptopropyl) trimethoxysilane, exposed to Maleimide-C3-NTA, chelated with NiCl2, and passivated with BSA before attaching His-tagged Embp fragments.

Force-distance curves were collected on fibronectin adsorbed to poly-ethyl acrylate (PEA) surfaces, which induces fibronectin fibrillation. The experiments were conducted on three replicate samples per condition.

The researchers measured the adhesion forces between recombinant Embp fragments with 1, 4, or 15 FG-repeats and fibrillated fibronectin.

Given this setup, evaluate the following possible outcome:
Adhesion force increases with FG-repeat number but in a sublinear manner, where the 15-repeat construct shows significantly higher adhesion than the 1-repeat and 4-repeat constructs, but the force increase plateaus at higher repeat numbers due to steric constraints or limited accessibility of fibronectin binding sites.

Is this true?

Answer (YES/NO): NO